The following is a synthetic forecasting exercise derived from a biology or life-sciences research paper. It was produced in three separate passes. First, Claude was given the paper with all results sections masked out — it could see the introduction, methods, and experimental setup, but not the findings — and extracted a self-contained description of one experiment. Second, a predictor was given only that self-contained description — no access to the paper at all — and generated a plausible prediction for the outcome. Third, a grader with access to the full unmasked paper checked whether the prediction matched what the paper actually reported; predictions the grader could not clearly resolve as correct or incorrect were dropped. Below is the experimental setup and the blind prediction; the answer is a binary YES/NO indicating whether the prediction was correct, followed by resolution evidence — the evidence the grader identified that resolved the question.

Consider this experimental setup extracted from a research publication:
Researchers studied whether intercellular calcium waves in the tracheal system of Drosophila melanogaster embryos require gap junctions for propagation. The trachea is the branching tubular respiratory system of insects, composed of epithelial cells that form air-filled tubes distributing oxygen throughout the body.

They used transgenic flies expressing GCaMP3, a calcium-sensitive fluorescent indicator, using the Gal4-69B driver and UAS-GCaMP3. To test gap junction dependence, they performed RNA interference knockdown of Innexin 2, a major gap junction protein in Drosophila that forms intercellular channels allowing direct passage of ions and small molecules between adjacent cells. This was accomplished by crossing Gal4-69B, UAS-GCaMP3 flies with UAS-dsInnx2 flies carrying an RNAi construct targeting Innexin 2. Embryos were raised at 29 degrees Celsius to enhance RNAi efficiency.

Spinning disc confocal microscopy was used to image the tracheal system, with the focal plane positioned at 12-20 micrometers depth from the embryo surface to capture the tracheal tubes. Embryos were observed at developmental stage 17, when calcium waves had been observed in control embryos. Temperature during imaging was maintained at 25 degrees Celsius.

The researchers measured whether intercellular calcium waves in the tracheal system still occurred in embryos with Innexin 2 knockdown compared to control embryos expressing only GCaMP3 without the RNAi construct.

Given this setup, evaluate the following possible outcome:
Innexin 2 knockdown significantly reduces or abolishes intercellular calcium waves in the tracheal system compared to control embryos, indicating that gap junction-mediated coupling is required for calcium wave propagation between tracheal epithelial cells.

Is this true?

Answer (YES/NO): YES